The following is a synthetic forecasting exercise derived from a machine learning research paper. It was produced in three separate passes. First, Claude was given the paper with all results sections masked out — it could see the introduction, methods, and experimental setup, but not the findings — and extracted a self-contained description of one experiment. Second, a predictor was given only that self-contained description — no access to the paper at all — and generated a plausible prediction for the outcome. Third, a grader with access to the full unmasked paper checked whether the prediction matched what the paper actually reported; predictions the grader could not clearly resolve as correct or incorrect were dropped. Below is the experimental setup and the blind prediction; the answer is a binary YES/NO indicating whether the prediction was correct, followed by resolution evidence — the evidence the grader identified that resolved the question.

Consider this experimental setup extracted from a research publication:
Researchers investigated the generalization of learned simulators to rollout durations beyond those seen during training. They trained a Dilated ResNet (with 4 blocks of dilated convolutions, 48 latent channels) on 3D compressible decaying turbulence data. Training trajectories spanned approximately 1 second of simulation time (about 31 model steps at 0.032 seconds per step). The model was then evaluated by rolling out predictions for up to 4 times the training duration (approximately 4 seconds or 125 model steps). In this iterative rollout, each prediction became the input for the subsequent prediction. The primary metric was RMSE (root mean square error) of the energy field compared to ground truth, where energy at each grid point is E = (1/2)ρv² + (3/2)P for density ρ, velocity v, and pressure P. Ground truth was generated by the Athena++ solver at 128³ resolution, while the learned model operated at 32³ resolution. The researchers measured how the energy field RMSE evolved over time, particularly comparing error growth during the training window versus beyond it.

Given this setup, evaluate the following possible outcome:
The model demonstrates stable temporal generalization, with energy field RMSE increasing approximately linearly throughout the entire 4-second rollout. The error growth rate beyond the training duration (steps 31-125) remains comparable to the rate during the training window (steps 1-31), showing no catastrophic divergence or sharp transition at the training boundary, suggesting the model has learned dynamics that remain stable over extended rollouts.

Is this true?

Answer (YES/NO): NO